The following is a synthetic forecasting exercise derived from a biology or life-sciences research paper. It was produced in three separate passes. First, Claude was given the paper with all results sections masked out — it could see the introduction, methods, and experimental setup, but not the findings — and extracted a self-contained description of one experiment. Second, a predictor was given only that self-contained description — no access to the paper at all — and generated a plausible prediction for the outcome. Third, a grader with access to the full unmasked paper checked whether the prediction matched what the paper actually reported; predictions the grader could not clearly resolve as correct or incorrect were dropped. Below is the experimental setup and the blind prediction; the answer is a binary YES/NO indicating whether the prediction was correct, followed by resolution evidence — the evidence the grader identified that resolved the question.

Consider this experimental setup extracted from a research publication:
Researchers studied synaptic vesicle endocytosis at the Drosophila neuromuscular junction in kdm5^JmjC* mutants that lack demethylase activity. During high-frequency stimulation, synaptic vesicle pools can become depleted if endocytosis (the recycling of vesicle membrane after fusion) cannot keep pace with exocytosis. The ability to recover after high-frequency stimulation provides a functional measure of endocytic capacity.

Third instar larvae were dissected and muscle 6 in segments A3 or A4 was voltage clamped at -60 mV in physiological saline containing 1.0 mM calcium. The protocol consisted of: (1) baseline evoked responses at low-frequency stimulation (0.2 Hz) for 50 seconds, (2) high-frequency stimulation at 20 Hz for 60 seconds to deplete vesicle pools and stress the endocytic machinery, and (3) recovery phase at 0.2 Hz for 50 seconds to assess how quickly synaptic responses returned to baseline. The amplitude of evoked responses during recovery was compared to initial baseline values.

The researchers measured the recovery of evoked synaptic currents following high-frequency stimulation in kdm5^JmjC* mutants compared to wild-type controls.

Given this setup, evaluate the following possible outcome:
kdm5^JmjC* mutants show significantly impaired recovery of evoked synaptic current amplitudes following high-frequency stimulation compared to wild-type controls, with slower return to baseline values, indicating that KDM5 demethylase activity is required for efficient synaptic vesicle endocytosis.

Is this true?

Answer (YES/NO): NO